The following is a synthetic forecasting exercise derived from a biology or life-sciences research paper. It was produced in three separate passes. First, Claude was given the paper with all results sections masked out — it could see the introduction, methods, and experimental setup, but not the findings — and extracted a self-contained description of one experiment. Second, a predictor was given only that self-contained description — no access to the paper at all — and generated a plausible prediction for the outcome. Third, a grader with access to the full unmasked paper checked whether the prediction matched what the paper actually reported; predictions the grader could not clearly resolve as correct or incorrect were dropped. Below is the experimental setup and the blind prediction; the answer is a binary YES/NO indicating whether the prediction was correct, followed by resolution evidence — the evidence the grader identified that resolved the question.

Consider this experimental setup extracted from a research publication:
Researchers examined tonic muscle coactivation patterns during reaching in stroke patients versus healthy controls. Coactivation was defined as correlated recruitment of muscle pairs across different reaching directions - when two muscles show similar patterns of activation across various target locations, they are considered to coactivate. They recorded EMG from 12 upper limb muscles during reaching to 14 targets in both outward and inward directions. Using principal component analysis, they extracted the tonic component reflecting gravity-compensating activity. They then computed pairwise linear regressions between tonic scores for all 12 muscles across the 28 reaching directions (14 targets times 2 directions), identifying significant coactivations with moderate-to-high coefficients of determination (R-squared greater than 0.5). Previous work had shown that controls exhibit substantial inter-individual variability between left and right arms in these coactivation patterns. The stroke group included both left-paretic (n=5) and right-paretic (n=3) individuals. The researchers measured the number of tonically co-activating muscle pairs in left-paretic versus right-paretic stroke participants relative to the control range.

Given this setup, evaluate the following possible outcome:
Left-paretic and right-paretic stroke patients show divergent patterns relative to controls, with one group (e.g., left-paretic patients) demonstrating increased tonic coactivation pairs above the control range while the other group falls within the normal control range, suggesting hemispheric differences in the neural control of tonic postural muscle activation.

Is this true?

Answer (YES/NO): NO